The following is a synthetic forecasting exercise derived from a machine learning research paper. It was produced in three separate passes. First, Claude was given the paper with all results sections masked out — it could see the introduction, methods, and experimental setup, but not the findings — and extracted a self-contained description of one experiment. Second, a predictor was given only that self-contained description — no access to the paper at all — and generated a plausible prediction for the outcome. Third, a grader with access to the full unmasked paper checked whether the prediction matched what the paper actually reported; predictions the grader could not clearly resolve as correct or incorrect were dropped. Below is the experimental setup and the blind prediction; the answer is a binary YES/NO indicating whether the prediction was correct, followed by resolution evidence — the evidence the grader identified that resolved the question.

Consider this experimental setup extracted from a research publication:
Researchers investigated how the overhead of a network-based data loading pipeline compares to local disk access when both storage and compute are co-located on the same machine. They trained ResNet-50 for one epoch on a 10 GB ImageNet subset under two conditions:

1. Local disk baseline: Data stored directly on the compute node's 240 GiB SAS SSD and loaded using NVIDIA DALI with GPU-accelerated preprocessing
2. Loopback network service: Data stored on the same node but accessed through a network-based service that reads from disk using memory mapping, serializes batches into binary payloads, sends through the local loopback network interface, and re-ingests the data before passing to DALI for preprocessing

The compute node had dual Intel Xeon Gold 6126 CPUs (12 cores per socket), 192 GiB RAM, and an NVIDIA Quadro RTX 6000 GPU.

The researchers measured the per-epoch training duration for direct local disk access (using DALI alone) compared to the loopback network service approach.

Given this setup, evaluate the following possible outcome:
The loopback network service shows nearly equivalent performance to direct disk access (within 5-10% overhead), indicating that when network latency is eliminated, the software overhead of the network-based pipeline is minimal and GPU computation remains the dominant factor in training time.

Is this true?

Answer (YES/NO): NO